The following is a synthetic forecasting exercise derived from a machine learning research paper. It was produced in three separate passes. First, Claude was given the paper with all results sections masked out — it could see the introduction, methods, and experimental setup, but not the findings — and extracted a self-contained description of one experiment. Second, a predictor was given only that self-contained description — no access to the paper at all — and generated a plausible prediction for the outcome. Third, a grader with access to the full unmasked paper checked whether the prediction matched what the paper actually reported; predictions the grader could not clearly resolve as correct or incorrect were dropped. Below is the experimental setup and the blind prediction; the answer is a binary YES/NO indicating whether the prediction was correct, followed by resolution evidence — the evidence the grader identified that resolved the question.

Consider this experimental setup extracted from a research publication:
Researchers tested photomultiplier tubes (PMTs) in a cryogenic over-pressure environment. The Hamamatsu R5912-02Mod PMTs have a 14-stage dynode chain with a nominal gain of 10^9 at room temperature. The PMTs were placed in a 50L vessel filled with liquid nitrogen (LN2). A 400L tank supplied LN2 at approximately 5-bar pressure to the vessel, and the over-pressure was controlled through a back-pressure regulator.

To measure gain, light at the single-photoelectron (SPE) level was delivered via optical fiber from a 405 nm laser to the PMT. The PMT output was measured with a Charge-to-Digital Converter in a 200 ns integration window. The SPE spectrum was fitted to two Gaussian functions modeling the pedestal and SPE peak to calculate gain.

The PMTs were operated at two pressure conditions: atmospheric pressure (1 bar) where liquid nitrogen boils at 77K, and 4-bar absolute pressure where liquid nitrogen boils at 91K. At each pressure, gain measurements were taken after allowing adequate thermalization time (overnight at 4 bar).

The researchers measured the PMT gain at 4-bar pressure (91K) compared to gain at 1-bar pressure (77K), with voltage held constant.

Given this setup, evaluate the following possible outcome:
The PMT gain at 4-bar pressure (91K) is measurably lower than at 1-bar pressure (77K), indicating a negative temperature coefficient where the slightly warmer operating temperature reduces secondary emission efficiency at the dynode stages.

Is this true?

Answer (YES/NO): NO